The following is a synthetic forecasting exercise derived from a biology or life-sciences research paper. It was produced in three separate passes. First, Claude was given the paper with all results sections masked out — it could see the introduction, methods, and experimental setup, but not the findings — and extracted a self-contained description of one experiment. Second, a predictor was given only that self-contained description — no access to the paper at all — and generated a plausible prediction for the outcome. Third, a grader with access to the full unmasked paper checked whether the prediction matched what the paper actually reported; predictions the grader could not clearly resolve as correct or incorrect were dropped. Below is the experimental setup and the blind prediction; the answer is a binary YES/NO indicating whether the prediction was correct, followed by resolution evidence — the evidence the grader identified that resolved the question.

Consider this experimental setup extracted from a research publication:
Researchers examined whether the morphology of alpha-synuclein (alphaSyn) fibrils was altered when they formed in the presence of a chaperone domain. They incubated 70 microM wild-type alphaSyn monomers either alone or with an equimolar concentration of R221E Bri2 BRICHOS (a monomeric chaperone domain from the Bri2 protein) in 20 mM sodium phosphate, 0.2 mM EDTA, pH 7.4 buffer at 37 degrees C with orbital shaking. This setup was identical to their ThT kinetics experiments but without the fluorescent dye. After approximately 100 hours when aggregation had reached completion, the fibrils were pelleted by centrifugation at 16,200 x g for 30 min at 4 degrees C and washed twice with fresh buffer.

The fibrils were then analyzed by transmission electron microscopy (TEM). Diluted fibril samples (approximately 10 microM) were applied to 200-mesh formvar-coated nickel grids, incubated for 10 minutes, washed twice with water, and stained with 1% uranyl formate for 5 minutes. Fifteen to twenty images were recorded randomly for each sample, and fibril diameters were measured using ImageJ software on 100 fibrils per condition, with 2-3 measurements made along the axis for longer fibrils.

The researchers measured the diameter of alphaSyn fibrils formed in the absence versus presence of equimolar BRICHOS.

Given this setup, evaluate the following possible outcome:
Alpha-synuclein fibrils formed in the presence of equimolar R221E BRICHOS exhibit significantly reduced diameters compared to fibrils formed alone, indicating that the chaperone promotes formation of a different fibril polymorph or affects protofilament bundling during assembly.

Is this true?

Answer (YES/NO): NO